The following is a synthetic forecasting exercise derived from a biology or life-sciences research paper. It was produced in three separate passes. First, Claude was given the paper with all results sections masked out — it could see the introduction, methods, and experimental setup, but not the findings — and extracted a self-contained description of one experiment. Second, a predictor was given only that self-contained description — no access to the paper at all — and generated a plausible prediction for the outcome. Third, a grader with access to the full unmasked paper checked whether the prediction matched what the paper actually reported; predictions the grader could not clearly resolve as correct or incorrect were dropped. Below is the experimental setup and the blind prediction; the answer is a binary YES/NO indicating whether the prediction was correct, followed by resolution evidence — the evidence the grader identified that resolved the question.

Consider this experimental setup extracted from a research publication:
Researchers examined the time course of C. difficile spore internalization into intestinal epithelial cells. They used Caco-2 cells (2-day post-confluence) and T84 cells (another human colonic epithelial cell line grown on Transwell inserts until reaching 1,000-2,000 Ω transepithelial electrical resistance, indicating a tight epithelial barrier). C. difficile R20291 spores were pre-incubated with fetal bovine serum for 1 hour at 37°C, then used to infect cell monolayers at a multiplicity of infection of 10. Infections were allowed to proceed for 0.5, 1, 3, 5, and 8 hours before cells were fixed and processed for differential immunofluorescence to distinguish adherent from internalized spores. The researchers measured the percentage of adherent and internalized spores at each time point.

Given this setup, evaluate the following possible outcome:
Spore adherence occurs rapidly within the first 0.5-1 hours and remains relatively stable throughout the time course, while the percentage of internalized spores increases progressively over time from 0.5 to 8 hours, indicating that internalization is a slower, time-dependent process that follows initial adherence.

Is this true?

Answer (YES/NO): NO